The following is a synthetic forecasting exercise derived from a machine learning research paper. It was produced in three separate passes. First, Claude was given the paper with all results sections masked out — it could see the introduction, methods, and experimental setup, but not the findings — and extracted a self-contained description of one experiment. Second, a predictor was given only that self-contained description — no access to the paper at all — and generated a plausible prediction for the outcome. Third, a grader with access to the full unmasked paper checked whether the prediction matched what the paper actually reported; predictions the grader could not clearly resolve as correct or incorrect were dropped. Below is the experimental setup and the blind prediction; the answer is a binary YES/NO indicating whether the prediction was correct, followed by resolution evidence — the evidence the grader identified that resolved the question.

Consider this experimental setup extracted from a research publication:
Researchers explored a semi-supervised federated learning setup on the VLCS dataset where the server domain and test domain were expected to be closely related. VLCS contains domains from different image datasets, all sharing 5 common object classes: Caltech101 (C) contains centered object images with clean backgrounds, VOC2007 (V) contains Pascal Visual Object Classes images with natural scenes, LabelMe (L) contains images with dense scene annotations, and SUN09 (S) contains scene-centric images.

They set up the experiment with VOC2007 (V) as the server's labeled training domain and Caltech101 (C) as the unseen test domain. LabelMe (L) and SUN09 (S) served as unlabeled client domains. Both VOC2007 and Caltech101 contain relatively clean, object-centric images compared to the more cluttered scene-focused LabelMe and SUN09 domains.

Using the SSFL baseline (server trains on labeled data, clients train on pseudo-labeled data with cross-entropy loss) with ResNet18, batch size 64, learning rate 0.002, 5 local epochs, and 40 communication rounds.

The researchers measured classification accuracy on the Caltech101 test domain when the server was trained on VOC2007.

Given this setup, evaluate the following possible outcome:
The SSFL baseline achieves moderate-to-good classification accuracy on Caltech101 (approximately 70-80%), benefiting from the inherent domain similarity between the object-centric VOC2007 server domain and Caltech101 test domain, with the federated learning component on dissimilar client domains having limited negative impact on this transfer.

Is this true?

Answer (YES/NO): NO